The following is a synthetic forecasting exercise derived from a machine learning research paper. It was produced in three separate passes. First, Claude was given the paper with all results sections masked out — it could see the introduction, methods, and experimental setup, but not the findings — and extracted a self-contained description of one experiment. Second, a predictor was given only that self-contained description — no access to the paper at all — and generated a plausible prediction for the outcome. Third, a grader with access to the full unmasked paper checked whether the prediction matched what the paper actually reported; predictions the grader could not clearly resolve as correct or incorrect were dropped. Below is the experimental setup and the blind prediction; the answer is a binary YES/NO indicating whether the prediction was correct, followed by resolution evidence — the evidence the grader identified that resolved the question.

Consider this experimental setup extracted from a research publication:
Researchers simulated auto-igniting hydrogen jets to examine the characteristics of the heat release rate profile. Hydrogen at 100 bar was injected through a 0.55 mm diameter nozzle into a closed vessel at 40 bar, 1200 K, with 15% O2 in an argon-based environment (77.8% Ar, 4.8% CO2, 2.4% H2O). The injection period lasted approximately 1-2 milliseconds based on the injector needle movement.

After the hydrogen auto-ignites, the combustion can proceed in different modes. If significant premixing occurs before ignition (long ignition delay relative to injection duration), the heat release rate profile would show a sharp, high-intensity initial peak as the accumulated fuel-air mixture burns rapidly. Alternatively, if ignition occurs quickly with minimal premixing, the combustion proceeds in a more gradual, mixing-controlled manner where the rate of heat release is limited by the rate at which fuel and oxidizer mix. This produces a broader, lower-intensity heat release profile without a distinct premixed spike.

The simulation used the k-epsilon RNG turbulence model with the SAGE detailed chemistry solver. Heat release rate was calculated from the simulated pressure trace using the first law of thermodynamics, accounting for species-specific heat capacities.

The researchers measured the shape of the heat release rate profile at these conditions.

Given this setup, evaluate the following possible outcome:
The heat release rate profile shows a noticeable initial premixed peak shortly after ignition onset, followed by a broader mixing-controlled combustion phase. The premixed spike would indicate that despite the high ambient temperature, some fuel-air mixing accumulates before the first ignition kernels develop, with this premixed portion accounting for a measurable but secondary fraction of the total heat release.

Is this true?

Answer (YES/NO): NO